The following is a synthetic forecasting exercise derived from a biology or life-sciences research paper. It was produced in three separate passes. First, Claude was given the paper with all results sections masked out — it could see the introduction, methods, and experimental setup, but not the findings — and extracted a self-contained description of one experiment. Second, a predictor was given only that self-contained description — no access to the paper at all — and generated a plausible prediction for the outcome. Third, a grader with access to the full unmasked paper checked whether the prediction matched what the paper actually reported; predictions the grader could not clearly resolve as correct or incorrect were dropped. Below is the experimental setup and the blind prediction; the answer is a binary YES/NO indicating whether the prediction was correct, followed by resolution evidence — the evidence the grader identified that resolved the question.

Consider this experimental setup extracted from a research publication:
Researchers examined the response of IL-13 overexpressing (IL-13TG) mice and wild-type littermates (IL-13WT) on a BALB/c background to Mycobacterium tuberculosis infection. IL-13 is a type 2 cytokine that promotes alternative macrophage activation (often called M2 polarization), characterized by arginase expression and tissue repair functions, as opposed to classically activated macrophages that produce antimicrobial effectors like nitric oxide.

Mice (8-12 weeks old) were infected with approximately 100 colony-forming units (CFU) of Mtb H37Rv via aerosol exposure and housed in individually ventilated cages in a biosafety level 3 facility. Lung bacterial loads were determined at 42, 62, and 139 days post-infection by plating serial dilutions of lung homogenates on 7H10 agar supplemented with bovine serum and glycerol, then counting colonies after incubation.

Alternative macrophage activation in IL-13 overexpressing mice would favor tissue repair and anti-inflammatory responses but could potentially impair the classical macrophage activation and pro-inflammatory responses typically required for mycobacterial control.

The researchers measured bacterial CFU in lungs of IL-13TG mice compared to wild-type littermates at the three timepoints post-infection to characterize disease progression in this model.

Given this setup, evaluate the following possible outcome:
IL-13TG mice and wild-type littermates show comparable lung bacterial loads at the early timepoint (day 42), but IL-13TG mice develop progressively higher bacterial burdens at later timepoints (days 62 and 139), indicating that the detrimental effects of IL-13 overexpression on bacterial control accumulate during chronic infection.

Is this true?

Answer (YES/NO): NO